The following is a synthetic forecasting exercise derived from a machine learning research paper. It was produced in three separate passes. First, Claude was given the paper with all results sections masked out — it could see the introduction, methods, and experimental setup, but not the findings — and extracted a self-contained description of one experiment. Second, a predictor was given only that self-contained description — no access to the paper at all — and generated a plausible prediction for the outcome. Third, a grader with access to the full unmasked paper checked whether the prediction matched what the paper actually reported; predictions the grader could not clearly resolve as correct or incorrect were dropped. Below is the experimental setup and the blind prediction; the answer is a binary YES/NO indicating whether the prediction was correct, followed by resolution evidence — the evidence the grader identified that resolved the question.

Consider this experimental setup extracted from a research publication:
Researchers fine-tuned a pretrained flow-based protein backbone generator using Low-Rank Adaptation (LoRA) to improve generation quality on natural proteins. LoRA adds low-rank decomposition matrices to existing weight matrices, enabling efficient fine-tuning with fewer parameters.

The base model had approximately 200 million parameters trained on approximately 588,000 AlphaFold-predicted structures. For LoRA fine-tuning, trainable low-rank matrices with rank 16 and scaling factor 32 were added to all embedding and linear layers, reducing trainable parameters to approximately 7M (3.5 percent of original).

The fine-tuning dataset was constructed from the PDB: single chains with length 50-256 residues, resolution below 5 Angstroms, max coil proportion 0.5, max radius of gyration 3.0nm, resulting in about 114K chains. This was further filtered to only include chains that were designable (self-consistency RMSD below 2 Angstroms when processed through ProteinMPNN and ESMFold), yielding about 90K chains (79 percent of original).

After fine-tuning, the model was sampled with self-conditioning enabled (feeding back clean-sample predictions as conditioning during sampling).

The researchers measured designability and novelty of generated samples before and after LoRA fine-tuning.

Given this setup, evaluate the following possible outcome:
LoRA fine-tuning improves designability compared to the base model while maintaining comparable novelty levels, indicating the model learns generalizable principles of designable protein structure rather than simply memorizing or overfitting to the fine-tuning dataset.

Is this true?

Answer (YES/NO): NO